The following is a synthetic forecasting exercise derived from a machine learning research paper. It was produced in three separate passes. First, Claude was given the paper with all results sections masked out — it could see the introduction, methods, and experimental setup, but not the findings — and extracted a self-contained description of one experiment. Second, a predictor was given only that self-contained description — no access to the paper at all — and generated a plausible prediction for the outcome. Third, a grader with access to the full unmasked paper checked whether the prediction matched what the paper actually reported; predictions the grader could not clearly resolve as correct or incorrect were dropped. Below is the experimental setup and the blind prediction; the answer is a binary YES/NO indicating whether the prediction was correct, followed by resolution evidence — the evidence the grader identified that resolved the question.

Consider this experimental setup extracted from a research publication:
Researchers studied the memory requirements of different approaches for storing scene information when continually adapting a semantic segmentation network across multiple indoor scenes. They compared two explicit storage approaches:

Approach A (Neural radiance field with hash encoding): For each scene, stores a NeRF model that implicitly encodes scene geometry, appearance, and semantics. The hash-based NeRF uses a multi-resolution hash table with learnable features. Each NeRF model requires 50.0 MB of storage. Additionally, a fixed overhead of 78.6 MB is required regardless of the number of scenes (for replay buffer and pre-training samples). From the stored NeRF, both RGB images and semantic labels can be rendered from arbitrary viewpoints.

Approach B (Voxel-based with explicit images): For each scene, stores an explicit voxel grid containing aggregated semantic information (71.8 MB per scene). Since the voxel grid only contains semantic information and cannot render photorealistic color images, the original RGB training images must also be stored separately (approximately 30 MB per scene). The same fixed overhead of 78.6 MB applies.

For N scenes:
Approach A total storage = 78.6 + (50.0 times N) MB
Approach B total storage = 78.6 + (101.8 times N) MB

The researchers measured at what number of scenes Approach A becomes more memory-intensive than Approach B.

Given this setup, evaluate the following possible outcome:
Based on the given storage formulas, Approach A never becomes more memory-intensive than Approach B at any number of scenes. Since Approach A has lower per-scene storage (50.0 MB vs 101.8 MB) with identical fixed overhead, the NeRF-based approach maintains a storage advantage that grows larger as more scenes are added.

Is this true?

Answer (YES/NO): YES